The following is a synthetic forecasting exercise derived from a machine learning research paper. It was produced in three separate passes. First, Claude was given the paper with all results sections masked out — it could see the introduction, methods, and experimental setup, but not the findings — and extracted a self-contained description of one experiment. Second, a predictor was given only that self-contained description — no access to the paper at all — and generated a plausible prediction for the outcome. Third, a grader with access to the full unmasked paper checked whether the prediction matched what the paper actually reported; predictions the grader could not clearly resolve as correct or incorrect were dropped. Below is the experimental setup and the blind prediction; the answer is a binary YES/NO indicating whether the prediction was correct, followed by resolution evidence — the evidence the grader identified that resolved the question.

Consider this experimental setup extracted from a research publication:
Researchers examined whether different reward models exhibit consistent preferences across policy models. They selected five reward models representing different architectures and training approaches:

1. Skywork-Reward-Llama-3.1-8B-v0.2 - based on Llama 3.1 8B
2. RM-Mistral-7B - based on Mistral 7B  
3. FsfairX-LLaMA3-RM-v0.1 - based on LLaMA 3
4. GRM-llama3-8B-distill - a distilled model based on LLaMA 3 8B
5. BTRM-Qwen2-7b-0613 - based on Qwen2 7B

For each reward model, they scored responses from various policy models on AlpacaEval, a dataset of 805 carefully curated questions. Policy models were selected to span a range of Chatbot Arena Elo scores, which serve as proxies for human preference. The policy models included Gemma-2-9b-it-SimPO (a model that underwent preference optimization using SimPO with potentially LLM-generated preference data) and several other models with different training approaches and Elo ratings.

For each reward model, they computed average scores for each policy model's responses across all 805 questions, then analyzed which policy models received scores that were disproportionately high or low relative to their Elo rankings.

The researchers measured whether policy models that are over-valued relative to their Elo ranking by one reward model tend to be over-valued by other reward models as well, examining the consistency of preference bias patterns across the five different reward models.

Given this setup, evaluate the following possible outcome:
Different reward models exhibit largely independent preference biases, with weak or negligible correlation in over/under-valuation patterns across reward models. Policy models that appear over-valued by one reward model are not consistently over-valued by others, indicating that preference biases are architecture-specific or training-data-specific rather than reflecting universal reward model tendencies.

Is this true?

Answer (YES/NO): NO